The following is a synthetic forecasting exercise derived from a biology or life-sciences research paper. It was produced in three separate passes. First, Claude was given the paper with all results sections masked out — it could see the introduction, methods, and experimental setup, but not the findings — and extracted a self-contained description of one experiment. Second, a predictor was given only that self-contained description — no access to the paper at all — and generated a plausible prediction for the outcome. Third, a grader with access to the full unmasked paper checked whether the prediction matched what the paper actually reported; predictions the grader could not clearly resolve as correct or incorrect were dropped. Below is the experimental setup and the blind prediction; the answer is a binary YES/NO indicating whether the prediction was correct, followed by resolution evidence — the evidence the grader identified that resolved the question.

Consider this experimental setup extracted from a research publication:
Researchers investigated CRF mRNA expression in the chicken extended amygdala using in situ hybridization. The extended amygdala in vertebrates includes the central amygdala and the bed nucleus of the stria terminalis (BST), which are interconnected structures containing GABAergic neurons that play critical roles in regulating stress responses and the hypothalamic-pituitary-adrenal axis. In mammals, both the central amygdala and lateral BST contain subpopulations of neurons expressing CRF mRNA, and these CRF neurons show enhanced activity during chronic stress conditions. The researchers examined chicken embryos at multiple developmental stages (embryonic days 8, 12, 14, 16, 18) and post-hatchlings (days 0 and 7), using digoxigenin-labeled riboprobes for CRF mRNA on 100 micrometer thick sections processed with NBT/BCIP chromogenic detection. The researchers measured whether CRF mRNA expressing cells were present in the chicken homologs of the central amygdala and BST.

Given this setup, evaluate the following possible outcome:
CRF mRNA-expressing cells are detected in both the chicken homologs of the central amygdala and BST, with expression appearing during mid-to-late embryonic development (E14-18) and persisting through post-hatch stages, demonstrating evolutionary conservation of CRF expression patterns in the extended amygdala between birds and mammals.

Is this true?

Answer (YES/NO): YES